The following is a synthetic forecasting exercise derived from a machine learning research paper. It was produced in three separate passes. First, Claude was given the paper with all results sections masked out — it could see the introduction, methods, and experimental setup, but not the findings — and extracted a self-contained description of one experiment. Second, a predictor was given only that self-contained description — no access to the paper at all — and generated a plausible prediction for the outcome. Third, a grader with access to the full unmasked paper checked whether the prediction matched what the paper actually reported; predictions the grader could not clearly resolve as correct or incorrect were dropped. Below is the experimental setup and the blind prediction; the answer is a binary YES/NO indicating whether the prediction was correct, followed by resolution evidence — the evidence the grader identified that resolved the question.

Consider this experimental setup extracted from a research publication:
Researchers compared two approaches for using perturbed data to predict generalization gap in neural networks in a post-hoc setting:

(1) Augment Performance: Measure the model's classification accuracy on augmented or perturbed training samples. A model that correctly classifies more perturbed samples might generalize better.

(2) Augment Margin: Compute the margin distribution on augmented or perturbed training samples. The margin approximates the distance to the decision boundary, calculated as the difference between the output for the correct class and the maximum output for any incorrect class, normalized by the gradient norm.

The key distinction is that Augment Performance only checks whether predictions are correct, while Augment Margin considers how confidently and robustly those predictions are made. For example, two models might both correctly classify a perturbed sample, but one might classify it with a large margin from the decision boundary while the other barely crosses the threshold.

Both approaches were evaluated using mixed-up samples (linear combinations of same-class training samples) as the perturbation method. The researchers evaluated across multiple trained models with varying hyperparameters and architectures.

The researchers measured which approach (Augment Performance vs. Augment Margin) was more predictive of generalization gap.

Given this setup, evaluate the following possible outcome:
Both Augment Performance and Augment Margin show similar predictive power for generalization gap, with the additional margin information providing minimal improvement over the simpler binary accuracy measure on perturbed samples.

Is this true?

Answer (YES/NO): NO